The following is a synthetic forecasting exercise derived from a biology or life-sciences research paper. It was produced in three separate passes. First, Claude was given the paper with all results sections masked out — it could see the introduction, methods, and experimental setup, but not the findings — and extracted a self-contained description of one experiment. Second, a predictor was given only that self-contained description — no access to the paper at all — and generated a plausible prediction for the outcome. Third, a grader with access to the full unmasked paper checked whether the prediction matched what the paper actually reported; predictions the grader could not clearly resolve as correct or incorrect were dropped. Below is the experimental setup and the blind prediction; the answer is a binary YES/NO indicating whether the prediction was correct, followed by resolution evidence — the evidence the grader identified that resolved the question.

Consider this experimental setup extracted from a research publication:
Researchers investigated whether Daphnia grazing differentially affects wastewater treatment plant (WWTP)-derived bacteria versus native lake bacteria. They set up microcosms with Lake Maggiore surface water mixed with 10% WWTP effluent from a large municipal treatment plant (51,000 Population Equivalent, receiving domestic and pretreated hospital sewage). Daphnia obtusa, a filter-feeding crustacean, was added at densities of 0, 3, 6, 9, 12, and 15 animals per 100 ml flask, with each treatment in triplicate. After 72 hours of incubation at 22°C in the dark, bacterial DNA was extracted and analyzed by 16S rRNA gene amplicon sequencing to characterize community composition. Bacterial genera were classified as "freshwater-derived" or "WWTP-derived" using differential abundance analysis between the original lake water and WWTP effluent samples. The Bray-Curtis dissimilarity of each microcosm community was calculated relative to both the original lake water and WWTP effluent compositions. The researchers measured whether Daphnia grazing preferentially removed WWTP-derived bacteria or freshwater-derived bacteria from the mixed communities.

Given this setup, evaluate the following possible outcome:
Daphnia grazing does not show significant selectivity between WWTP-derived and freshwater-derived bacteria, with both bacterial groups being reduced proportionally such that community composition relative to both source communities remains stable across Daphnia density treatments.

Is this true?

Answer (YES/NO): NO